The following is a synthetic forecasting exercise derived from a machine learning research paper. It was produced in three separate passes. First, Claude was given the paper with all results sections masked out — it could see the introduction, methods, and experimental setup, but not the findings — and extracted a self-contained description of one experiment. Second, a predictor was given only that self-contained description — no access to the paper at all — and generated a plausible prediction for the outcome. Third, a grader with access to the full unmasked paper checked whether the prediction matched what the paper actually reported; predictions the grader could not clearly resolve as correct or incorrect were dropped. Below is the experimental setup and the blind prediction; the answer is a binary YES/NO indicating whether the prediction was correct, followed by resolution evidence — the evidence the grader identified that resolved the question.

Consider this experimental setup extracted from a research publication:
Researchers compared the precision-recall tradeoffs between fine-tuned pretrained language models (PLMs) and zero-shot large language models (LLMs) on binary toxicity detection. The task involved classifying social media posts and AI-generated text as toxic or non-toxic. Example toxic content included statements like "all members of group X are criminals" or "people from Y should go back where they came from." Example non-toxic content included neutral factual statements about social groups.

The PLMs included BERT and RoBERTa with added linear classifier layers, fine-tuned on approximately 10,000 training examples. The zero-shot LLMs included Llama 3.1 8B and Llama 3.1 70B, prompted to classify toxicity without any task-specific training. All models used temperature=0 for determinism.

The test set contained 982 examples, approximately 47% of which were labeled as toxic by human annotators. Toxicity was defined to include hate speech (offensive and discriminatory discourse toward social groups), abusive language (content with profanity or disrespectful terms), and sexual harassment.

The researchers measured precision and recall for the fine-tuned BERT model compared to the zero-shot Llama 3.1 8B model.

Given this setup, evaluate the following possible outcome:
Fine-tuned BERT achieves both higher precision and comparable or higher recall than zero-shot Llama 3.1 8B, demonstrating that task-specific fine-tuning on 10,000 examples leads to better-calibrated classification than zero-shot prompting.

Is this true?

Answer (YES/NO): NO